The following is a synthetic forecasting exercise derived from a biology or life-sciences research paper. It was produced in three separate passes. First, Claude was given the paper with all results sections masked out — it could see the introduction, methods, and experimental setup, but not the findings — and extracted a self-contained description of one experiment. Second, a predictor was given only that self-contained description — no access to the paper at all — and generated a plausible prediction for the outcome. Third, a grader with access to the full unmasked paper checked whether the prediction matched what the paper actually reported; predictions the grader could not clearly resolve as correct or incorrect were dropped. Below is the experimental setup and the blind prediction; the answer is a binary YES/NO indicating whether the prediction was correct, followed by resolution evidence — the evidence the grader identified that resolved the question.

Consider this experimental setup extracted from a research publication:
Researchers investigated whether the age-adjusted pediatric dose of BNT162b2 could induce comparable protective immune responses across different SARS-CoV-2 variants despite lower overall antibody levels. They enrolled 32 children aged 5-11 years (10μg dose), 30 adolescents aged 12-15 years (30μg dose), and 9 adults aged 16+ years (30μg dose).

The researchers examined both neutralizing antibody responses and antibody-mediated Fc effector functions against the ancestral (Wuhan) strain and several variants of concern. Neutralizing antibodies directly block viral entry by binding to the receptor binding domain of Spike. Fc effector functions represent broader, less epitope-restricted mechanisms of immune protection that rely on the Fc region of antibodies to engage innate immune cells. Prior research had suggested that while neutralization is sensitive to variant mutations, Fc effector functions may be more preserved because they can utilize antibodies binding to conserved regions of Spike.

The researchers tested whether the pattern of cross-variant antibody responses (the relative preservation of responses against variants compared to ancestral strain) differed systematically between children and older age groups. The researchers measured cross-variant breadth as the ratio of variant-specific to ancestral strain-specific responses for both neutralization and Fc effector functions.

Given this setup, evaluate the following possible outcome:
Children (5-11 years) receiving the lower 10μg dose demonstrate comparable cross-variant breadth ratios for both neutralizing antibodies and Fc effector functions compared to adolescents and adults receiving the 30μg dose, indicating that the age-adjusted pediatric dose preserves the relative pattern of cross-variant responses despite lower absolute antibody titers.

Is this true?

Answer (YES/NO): YES